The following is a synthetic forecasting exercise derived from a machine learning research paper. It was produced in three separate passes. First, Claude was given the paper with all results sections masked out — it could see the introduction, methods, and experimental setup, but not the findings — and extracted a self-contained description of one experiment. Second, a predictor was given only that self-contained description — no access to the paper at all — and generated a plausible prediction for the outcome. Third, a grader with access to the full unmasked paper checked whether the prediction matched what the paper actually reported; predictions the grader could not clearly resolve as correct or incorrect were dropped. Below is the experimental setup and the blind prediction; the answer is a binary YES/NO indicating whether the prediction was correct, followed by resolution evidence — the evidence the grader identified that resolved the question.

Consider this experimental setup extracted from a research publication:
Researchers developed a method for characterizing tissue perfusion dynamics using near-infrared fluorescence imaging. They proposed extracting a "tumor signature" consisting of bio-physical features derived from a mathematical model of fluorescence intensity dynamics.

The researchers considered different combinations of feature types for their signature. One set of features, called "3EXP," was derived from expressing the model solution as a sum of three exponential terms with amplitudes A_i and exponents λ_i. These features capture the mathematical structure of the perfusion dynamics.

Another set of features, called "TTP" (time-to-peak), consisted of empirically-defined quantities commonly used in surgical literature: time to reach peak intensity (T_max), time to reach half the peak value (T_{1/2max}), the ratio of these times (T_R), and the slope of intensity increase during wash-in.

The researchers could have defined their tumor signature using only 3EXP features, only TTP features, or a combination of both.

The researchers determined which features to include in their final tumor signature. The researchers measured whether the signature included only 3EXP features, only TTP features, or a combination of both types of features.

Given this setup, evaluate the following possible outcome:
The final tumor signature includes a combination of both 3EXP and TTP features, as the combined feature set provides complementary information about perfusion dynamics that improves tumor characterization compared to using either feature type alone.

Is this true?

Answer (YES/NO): YES